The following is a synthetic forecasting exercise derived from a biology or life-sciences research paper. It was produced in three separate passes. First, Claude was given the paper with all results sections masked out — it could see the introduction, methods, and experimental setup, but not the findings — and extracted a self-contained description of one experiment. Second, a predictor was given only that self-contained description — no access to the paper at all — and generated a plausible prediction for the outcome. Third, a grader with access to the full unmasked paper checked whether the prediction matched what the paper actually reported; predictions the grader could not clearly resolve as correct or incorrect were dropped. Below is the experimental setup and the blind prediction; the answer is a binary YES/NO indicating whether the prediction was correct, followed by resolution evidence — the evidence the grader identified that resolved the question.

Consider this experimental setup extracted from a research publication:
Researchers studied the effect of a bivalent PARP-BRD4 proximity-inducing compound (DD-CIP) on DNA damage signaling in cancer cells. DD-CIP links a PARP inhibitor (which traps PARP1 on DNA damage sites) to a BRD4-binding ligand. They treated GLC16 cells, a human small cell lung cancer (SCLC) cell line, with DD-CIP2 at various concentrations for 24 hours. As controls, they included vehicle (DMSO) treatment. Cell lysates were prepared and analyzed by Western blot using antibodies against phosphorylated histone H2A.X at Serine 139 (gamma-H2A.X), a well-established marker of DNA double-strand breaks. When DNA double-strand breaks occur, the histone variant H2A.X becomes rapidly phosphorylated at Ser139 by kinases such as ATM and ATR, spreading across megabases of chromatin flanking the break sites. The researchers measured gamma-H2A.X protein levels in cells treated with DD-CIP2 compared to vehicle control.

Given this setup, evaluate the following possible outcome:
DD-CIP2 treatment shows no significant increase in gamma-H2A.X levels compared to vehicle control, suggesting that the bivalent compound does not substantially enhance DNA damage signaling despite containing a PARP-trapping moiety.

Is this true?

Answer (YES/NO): NO